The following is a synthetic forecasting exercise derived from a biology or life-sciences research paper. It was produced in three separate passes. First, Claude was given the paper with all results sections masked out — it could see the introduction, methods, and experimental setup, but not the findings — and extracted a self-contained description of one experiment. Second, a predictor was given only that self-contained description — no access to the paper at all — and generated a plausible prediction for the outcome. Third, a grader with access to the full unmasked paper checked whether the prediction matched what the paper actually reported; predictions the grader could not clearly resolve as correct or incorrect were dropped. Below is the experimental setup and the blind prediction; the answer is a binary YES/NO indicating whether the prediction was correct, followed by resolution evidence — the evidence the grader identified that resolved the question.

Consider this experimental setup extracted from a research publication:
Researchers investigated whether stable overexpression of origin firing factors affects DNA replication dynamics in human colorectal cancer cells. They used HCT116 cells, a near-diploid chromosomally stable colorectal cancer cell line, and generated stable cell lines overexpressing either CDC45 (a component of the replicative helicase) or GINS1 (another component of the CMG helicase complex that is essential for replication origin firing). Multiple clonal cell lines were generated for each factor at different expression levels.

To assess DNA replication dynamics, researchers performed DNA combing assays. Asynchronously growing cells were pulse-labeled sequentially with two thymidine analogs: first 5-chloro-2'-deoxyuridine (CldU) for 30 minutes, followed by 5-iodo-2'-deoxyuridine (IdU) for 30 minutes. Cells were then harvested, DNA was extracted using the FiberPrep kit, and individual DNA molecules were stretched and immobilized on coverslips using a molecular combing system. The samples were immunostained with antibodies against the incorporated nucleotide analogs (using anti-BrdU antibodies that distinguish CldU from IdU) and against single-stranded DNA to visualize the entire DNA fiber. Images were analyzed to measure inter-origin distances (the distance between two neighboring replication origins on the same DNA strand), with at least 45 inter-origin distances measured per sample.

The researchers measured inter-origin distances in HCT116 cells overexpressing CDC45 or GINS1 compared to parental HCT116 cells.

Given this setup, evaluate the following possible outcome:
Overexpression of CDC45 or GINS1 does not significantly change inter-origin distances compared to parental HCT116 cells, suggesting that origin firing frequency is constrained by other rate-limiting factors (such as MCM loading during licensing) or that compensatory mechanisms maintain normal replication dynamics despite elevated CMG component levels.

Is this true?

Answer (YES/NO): NO